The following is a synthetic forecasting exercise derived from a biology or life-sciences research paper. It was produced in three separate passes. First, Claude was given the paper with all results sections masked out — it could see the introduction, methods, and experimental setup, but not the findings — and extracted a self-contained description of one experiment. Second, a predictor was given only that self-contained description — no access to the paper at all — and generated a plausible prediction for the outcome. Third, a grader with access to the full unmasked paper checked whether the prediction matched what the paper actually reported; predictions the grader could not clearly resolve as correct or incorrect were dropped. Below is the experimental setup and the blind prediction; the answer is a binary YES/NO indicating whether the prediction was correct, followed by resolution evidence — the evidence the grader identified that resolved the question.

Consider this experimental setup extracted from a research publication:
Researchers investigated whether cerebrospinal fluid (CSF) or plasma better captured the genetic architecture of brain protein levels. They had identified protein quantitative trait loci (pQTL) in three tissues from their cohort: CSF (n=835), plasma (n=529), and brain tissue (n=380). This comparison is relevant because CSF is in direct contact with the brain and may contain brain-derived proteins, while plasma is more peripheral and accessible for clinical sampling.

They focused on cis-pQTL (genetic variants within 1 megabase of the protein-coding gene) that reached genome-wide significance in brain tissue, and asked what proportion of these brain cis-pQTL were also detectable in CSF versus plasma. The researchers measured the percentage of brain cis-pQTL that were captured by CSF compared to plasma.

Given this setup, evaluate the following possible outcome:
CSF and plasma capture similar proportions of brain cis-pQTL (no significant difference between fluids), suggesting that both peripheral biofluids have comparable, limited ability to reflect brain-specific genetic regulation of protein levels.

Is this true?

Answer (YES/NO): NO